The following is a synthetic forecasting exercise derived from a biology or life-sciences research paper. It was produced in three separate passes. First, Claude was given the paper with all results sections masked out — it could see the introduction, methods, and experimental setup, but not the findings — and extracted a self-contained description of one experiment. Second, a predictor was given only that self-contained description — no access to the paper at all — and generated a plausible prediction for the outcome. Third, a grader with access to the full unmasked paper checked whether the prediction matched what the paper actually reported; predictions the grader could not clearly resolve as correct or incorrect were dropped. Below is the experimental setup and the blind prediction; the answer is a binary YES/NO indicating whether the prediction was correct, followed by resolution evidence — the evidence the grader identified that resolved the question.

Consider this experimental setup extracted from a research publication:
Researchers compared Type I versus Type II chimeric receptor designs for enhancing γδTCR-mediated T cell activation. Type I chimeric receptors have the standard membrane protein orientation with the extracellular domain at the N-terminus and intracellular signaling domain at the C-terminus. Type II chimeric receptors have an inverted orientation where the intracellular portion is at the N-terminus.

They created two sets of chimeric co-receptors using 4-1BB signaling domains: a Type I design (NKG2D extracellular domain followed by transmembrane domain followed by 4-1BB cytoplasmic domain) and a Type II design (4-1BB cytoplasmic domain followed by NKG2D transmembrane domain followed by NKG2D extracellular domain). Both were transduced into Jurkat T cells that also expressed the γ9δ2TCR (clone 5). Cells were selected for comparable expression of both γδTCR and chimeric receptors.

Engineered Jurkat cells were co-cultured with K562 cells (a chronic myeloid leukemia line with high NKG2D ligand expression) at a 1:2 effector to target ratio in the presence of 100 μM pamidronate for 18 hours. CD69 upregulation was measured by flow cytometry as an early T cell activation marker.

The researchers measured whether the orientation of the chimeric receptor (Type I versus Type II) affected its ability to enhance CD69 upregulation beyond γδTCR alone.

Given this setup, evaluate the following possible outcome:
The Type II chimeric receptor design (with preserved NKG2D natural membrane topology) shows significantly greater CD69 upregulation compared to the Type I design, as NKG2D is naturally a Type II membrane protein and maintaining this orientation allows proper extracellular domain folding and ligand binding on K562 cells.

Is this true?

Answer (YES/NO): NO